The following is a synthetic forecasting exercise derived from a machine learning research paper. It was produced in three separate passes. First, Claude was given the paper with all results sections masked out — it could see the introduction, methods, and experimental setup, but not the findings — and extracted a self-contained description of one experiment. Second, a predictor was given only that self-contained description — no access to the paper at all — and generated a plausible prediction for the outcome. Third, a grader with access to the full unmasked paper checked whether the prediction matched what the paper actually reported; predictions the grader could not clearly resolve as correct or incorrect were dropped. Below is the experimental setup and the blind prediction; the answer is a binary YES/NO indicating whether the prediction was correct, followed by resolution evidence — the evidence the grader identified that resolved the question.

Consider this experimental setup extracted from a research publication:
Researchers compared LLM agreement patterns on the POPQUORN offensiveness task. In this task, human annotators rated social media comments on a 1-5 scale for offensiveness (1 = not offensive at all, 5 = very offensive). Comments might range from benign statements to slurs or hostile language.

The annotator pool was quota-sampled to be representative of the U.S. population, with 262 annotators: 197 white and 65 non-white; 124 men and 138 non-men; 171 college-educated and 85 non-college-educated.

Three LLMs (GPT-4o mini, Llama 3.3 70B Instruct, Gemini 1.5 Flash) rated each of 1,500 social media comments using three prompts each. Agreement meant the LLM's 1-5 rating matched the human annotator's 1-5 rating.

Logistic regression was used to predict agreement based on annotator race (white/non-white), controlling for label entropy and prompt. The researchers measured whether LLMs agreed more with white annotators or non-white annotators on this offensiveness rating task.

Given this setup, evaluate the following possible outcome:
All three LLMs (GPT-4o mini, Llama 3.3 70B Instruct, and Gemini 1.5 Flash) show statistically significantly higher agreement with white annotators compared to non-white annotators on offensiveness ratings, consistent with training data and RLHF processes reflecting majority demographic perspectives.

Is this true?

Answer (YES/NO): YES